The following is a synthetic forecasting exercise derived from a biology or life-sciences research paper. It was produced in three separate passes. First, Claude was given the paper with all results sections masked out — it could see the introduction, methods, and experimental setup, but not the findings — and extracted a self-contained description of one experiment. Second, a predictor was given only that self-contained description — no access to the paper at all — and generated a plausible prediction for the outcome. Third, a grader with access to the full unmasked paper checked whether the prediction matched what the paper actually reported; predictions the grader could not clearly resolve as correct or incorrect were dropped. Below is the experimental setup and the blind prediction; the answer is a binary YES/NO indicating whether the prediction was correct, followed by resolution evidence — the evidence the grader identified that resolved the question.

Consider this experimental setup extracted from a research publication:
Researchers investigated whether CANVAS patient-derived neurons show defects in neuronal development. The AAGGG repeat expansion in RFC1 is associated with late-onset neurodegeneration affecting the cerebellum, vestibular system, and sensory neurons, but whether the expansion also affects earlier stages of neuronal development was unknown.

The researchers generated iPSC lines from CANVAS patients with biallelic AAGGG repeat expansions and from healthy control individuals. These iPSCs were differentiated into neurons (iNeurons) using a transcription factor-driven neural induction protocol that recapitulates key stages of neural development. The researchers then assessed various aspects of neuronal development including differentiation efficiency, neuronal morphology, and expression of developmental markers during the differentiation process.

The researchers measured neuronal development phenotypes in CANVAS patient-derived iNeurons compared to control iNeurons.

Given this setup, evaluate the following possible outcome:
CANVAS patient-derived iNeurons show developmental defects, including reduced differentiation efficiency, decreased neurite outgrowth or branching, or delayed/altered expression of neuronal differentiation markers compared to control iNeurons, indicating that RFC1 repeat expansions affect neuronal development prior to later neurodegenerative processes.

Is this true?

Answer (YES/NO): NO